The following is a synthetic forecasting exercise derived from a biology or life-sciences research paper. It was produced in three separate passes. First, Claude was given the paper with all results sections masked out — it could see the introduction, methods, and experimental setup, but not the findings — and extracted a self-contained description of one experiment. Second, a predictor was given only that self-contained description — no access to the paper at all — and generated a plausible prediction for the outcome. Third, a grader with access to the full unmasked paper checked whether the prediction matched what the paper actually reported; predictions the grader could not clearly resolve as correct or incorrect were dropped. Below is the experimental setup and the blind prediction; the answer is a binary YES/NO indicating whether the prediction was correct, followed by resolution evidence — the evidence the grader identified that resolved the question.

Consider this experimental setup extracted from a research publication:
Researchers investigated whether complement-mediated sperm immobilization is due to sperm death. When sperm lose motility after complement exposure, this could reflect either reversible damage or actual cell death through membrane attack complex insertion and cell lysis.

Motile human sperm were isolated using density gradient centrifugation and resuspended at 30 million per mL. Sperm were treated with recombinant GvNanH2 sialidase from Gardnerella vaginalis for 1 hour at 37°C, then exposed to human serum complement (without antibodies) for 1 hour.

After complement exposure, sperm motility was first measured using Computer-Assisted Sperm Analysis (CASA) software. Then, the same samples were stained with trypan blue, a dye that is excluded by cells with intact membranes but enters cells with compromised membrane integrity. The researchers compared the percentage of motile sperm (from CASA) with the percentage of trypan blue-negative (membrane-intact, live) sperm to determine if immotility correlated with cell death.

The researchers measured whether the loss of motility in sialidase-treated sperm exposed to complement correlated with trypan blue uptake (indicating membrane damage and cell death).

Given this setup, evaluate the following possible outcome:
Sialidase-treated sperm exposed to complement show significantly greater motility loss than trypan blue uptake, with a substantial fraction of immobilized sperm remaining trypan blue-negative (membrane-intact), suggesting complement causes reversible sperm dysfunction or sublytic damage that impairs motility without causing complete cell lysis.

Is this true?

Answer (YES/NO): NO